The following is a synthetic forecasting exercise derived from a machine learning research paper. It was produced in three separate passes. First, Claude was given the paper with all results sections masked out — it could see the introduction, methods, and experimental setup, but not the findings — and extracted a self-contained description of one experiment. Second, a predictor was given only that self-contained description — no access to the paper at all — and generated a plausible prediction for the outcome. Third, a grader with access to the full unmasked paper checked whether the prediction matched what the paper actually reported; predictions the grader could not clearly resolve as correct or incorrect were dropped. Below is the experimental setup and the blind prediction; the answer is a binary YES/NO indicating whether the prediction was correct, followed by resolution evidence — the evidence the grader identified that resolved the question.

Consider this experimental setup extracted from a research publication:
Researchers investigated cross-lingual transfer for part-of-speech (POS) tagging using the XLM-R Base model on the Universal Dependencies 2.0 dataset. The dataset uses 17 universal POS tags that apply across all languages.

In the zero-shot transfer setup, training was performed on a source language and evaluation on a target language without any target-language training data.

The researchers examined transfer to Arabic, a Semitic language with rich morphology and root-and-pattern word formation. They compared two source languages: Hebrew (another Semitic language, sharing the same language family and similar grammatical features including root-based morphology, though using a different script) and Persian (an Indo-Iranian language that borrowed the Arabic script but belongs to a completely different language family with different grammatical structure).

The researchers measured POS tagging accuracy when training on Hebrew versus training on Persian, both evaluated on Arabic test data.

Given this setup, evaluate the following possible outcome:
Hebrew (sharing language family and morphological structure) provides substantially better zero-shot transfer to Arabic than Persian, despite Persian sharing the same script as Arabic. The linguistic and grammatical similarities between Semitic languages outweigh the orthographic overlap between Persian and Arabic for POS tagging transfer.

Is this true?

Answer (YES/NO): NO